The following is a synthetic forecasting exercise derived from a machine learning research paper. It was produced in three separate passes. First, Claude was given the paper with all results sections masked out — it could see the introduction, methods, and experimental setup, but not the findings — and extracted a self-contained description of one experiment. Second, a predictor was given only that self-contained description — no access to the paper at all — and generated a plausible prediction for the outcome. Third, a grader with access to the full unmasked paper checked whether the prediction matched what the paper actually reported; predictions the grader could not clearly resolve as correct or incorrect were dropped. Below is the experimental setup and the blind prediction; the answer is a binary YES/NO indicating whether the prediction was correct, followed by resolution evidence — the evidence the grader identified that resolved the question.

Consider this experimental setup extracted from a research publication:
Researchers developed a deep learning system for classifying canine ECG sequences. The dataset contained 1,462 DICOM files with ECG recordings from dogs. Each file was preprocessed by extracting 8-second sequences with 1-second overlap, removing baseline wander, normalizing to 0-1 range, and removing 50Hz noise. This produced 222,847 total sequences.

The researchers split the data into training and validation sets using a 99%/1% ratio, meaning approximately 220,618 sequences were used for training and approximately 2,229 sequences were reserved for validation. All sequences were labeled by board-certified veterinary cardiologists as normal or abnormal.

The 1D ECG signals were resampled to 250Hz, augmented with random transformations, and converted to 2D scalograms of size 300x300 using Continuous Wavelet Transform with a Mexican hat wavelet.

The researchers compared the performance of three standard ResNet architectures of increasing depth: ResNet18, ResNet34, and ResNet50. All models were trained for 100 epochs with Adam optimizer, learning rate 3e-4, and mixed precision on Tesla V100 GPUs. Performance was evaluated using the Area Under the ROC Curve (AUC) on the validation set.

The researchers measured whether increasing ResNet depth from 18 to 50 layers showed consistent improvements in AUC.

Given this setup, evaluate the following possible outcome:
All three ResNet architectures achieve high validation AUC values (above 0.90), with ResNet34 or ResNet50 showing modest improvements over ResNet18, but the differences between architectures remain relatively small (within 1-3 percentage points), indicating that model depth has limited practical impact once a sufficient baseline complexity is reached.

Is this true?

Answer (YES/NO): YES